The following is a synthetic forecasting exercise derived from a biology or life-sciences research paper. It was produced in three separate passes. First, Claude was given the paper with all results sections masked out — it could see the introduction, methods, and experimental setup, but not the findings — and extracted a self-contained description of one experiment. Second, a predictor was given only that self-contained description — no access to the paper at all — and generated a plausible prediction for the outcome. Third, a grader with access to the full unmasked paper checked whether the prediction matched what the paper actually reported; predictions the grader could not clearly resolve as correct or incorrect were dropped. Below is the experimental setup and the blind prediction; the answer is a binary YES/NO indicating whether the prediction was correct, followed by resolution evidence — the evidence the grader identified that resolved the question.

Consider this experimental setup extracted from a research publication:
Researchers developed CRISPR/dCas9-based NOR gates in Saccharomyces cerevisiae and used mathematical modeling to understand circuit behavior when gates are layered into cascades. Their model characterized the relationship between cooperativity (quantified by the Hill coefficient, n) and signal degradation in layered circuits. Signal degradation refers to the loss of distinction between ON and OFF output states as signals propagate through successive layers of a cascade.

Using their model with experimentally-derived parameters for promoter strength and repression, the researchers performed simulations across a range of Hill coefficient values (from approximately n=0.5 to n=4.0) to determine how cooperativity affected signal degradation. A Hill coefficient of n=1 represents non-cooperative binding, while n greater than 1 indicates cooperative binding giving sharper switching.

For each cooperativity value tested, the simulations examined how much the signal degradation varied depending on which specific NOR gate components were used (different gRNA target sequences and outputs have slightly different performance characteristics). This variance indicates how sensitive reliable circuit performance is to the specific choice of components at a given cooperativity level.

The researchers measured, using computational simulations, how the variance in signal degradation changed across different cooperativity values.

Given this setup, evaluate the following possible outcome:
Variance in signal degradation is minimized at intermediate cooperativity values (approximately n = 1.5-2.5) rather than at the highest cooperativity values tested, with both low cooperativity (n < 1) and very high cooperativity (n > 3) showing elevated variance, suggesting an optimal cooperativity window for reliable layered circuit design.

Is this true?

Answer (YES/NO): NO